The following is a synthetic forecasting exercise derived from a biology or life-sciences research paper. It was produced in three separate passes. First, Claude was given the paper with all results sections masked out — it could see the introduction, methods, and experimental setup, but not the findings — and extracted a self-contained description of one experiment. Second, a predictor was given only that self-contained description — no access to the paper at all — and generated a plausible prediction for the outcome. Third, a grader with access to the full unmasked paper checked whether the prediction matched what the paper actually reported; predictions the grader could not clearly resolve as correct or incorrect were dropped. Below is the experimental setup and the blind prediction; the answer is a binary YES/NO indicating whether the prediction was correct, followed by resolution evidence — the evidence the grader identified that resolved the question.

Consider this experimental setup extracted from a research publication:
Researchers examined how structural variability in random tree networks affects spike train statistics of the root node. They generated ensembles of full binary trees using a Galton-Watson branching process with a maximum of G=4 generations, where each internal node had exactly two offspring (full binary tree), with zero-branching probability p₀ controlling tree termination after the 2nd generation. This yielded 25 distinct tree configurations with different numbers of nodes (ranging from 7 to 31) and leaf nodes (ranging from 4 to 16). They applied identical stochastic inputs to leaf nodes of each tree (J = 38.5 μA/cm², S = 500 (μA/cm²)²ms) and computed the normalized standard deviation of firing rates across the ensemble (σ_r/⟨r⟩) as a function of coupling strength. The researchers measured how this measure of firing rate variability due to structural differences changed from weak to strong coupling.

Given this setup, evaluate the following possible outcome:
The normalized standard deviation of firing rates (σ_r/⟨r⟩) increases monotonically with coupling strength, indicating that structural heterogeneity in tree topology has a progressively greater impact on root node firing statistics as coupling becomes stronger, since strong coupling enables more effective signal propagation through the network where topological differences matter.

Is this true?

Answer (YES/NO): YES